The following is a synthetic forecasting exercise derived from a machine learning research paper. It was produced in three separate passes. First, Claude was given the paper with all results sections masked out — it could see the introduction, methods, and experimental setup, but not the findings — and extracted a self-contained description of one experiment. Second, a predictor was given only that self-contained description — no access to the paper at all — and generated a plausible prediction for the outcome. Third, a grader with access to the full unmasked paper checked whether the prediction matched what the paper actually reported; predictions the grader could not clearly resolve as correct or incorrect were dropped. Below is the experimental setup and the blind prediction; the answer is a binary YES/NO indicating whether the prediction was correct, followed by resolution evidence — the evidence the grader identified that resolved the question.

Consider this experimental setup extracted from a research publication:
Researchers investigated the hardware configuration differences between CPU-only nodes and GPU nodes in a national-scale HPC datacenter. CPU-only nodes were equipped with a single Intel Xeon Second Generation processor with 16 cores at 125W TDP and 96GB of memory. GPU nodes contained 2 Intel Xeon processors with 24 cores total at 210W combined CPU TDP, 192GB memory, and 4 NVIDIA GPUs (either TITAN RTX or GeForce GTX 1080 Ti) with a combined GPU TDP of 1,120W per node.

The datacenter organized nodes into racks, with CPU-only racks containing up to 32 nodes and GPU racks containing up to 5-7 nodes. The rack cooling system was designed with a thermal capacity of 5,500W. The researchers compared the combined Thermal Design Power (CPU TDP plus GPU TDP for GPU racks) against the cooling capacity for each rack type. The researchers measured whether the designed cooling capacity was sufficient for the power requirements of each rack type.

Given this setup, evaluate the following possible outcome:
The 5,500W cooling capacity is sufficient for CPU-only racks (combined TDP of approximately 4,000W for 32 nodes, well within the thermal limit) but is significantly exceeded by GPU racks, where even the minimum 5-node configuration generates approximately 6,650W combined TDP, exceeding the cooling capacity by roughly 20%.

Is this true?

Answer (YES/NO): YES